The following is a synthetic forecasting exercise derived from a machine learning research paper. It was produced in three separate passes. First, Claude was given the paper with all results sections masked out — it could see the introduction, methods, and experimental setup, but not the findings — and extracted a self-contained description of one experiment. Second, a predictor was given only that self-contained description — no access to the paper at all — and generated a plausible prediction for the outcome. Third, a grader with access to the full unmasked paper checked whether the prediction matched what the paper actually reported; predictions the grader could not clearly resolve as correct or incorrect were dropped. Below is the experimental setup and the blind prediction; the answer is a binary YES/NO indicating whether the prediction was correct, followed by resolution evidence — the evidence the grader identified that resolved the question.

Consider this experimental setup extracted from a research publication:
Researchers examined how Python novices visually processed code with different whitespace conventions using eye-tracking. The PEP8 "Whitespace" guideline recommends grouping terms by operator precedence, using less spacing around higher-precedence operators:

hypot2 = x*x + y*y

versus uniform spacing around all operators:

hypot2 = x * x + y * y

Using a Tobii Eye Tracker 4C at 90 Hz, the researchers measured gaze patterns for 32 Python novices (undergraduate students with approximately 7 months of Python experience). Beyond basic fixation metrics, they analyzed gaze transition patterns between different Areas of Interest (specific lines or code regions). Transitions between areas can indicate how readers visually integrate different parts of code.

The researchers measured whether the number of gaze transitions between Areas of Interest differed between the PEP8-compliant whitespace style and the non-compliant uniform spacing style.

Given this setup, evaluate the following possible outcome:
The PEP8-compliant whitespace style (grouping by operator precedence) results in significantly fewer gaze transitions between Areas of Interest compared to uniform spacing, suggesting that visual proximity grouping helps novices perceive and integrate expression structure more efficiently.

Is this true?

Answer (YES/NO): NO